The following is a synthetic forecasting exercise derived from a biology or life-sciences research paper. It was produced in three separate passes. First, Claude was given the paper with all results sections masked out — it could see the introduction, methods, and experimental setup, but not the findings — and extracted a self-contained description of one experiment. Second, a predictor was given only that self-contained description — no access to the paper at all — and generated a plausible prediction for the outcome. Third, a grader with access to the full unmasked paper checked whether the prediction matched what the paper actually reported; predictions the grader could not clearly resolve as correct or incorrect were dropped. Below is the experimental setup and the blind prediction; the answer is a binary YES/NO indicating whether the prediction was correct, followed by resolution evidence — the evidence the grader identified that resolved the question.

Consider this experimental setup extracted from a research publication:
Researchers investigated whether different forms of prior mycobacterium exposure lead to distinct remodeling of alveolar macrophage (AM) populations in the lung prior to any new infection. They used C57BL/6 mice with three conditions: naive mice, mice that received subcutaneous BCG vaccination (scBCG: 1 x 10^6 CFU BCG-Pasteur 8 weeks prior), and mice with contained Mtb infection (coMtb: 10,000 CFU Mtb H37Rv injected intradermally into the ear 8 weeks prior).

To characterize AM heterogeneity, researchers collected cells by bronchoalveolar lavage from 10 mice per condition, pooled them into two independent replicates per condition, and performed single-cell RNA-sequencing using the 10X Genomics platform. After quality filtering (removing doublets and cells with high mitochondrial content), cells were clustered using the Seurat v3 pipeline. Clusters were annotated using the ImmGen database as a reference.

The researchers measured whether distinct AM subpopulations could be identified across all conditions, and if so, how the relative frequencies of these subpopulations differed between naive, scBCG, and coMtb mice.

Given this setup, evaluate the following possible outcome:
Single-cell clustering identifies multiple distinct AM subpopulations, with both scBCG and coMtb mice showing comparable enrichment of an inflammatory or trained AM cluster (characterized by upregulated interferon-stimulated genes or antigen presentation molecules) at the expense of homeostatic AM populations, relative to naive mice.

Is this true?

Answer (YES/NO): NO